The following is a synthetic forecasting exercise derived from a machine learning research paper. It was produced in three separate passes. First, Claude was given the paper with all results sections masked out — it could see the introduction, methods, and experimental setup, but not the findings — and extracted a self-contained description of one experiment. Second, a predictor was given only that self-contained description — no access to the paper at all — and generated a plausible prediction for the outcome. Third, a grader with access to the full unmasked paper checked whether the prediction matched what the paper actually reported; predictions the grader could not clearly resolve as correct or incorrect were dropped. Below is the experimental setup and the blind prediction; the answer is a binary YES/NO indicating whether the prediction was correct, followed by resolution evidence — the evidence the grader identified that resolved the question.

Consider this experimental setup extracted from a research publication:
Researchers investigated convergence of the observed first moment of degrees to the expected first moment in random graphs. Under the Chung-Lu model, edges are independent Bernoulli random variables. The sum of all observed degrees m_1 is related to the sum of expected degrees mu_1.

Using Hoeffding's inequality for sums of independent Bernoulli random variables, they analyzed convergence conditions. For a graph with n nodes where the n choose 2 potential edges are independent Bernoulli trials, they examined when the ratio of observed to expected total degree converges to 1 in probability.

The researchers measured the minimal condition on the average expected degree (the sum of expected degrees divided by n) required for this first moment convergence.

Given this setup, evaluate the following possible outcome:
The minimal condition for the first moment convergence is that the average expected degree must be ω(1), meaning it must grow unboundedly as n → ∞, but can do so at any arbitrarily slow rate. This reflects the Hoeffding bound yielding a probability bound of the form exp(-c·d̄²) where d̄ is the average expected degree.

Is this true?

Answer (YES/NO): YES